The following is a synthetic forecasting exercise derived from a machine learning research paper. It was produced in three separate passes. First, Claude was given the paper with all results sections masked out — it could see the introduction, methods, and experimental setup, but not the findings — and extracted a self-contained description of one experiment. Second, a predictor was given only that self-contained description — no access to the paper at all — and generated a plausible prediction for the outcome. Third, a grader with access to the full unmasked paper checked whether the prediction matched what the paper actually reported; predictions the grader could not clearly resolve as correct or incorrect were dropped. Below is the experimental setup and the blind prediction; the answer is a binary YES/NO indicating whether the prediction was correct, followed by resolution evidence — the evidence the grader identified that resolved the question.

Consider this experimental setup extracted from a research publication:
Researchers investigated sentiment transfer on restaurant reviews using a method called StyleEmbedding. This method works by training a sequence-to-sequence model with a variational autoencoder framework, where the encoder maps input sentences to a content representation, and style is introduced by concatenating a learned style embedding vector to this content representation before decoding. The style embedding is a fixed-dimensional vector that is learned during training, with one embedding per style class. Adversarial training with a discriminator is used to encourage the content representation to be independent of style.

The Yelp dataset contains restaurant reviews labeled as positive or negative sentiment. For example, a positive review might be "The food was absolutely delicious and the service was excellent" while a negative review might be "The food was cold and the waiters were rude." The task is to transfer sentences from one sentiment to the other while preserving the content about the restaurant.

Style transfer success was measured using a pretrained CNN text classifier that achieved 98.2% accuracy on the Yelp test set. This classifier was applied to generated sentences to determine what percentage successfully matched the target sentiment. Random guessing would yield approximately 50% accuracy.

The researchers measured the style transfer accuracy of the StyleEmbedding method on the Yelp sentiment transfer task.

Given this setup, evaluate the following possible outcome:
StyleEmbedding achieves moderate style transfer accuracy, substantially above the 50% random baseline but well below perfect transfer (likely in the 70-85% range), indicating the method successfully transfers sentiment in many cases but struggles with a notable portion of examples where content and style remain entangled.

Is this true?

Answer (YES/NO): NO